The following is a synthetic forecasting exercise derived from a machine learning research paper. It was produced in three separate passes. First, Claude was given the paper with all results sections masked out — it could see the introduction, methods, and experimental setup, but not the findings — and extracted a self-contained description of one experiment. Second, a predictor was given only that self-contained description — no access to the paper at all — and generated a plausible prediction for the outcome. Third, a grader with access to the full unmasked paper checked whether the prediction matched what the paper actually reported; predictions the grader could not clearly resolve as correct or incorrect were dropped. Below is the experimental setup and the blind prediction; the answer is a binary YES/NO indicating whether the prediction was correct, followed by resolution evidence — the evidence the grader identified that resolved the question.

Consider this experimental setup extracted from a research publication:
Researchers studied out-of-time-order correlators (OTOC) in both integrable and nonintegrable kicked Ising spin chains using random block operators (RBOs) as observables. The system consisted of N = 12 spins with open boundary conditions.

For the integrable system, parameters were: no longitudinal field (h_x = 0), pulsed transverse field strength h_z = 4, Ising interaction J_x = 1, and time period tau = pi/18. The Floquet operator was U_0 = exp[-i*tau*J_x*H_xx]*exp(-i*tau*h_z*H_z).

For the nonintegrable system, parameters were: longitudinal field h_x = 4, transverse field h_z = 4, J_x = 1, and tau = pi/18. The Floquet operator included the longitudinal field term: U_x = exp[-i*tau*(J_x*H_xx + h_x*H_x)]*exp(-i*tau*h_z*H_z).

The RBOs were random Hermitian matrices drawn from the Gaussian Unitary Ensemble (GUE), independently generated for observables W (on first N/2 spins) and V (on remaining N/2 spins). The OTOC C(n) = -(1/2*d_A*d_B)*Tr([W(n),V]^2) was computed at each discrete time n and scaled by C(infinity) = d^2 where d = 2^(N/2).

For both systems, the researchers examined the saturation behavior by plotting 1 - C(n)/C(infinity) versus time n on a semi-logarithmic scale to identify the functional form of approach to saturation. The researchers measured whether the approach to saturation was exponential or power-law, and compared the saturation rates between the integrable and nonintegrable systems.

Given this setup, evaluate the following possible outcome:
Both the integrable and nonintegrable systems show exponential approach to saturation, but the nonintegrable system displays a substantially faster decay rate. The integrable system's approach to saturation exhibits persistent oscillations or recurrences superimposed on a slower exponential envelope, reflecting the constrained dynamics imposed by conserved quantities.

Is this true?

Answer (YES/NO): NO